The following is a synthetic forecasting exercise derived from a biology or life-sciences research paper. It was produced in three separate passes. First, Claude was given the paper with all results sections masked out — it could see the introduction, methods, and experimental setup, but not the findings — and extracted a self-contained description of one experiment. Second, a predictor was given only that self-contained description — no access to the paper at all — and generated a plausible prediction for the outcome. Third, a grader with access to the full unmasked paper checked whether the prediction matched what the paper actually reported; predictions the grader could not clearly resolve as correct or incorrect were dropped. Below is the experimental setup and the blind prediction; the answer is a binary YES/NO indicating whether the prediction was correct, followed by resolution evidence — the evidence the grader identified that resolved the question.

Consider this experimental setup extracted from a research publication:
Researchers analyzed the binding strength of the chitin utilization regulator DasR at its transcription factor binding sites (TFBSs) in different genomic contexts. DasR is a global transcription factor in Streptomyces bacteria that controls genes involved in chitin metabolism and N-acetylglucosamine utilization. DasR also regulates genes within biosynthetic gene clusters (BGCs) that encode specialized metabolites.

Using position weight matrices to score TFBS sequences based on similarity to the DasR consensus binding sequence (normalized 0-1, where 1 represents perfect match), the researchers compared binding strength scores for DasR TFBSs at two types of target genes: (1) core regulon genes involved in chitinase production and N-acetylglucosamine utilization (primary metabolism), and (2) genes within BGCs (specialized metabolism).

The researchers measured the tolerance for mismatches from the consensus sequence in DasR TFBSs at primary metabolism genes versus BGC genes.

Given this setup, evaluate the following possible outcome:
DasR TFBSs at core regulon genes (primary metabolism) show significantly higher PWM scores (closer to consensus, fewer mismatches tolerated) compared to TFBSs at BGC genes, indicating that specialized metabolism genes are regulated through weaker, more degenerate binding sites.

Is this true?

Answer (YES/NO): YES